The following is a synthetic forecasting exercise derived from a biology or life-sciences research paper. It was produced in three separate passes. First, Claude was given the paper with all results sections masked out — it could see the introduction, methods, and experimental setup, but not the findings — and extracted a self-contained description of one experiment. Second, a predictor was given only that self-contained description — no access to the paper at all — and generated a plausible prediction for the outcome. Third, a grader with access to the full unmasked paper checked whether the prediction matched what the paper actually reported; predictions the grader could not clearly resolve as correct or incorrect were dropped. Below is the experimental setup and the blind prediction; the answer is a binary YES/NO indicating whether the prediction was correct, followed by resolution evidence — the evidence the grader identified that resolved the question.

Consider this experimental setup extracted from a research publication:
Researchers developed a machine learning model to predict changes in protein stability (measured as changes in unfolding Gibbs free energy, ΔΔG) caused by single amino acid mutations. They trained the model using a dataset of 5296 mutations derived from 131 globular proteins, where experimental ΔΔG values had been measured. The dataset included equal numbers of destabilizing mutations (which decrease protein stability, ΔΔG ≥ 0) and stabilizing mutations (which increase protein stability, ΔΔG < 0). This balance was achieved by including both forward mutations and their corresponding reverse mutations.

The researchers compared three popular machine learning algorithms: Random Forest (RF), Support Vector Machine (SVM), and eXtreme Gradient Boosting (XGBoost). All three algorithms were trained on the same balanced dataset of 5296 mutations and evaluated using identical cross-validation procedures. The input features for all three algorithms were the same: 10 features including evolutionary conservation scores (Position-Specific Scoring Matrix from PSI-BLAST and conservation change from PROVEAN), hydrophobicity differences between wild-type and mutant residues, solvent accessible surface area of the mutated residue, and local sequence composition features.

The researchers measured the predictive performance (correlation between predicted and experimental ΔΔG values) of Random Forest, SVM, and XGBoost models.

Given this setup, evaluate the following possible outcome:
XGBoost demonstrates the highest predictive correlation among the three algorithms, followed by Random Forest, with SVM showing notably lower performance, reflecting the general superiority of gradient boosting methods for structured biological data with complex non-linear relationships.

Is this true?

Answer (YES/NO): NO